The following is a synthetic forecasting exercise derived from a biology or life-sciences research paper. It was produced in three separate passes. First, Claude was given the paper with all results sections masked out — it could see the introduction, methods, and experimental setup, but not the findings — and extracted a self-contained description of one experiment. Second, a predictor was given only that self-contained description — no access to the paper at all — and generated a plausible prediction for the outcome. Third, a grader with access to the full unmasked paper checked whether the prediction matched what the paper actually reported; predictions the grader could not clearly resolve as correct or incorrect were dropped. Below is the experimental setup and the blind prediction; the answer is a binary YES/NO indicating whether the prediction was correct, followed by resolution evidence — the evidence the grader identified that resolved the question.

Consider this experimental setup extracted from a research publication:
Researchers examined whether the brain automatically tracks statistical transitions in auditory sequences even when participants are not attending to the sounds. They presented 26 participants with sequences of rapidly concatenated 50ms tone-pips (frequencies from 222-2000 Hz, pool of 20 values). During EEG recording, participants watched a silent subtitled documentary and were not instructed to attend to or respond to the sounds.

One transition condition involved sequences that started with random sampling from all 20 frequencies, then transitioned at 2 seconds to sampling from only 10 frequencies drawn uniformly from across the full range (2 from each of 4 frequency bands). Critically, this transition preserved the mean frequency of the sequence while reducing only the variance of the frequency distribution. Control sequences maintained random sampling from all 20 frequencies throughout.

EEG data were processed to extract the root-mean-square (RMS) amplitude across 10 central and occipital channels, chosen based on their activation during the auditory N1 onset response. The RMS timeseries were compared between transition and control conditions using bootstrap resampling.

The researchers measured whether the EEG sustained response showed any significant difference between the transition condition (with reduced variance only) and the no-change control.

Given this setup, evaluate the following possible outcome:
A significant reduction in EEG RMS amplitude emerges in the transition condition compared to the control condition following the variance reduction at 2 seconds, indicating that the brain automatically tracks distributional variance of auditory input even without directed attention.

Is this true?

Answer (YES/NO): NO